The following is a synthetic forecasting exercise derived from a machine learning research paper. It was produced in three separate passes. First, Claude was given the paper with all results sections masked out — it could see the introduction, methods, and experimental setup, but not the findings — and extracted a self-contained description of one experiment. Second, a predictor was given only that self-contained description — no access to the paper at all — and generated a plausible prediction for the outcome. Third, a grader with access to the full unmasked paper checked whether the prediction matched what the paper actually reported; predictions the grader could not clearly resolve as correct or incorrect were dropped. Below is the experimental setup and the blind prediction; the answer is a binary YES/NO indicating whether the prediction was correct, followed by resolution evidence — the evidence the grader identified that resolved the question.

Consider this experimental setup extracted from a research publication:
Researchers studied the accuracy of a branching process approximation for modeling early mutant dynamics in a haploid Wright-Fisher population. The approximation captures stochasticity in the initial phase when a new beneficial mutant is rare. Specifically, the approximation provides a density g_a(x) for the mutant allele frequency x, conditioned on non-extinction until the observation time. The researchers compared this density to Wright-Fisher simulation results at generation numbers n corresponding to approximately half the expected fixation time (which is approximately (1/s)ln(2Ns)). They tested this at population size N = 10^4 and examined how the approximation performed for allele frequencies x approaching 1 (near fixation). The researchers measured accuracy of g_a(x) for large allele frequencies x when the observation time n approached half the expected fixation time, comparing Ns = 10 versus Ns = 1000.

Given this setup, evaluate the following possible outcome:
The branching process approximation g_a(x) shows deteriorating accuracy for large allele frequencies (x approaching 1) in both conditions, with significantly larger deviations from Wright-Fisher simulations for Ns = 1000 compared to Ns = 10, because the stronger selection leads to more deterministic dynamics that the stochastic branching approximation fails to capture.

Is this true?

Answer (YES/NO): NO